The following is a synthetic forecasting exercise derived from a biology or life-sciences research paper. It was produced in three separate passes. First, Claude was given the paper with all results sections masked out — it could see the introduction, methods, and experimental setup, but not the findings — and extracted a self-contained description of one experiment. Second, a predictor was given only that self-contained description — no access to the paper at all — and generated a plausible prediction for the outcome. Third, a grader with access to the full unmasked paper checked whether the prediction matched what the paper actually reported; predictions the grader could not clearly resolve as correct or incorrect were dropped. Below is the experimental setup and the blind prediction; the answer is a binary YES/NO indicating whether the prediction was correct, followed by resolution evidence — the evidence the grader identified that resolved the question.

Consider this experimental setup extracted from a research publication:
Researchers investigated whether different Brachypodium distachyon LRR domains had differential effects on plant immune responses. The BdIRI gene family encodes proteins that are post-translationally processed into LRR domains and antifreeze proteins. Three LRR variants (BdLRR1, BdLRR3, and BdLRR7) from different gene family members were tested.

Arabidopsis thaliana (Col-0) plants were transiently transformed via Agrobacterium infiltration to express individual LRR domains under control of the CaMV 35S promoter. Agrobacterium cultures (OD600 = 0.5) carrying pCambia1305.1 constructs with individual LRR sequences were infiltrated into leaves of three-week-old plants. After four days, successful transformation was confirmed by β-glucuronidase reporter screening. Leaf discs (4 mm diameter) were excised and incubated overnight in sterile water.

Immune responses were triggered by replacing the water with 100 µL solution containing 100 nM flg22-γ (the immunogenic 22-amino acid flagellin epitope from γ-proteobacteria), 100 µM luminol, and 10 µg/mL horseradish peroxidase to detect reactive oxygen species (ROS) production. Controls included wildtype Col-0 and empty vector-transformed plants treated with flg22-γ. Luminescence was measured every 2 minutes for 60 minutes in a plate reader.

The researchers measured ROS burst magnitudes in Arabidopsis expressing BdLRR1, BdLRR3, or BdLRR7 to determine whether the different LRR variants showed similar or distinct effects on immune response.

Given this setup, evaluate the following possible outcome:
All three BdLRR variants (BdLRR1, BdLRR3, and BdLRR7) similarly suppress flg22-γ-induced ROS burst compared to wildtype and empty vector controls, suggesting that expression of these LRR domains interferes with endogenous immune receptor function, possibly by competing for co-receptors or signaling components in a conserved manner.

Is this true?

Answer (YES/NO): YES